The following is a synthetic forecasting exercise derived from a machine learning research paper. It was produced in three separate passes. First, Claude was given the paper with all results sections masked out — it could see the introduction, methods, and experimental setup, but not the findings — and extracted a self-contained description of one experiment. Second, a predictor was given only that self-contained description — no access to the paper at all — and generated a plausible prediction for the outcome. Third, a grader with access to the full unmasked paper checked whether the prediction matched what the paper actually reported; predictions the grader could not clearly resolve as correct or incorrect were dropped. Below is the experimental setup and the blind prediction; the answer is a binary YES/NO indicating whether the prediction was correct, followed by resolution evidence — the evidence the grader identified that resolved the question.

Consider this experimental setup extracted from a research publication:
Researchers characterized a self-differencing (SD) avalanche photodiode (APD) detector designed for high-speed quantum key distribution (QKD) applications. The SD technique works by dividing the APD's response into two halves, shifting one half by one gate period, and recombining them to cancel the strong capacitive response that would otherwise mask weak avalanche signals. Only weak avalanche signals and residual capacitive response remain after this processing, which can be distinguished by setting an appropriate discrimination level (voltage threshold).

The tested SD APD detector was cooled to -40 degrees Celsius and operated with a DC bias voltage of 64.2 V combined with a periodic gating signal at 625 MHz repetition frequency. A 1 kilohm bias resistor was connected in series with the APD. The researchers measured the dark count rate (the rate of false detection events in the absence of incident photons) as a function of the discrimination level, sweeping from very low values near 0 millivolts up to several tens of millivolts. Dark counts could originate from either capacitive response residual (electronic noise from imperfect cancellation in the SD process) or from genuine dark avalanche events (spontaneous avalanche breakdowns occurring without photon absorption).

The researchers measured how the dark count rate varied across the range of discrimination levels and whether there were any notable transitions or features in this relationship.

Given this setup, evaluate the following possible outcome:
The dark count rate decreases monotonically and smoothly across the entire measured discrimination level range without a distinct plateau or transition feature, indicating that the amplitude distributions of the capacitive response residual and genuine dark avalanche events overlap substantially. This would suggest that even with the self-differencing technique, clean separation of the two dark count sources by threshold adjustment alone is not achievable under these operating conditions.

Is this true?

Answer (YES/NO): NO